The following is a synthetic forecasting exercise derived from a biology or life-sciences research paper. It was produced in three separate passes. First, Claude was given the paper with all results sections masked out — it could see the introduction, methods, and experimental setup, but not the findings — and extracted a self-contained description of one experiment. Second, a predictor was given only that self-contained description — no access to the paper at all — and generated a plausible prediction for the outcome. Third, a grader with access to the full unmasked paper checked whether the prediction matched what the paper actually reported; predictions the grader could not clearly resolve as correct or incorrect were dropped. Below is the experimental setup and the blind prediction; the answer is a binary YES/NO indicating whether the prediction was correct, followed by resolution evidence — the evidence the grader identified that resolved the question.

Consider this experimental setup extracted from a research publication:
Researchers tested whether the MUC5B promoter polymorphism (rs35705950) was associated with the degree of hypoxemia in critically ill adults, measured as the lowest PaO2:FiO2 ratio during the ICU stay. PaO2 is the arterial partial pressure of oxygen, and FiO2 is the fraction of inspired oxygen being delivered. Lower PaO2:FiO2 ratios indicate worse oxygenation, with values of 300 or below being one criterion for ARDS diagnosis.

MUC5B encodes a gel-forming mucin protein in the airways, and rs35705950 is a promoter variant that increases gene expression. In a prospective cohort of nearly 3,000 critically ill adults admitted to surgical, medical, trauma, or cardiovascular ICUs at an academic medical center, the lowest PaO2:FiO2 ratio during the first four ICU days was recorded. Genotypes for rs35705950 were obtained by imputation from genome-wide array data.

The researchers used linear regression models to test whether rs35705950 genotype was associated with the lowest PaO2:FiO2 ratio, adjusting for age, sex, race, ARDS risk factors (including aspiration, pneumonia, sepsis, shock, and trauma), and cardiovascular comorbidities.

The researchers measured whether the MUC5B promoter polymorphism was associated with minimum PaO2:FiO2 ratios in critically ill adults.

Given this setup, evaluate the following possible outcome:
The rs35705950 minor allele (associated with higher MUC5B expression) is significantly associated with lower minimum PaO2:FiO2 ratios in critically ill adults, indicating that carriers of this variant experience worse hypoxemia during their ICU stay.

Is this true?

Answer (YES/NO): NO